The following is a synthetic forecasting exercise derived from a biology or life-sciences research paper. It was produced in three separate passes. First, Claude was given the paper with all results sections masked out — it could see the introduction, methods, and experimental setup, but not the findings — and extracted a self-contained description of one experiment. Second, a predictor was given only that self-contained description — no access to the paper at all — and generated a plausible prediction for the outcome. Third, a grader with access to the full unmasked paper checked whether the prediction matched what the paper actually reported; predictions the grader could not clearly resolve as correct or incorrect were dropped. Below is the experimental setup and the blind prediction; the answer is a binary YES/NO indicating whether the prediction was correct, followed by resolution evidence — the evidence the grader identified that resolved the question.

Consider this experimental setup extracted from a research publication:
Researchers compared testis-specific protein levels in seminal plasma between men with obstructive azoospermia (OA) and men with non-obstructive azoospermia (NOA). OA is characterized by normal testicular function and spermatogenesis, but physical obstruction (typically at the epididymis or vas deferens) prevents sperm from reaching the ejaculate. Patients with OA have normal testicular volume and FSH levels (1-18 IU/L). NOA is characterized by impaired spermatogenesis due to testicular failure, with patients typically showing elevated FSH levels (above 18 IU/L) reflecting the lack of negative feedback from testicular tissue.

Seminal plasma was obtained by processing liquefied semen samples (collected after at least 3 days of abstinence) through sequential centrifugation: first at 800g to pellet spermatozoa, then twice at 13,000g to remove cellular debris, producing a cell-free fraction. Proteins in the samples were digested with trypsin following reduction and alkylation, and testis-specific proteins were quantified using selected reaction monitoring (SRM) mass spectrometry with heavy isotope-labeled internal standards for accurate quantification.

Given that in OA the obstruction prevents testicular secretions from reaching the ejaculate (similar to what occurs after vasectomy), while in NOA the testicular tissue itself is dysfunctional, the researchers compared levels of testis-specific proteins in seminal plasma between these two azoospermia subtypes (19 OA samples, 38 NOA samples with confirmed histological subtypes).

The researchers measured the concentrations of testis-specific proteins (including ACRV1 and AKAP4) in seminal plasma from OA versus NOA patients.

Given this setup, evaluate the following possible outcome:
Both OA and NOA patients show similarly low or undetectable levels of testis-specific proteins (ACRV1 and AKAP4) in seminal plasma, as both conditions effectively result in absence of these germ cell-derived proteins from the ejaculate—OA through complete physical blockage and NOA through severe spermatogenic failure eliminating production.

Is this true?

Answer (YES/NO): NO